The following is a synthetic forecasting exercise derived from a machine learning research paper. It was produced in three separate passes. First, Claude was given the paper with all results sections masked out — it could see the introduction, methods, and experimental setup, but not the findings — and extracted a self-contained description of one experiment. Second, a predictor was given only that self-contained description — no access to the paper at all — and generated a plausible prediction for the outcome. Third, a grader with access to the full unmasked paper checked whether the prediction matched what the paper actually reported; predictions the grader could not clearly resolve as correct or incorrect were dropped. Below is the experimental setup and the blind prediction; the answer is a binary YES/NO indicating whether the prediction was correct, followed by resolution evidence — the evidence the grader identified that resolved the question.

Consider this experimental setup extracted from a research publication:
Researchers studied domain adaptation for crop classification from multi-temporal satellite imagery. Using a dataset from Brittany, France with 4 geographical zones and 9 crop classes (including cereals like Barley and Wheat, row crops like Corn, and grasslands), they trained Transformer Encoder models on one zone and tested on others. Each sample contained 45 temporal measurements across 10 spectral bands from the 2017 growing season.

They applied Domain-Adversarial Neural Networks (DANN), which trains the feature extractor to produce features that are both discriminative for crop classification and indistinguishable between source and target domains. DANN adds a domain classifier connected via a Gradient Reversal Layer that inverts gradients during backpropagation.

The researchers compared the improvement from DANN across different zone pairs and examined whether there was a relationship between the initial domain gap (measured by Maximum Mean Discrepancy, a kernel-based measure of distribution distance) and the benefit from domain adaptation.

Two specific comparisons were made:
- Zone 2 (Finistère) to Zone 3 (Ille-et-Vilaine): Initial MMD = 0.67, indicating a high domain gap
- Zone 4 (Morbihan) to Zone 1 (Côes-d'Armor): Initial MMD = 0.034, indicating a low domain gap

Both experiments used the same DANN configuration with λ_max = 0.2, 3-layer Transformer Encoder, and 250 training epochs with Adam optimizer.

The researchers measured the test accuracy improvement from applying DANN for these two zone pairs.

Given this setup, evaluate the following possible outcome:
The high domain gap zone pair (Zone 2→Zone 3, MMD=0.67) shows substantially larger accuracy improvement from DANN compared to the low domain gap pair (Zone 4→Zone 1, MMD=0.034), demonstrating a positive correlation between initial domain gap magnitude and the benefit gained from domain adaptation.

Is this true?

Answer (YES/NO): YES